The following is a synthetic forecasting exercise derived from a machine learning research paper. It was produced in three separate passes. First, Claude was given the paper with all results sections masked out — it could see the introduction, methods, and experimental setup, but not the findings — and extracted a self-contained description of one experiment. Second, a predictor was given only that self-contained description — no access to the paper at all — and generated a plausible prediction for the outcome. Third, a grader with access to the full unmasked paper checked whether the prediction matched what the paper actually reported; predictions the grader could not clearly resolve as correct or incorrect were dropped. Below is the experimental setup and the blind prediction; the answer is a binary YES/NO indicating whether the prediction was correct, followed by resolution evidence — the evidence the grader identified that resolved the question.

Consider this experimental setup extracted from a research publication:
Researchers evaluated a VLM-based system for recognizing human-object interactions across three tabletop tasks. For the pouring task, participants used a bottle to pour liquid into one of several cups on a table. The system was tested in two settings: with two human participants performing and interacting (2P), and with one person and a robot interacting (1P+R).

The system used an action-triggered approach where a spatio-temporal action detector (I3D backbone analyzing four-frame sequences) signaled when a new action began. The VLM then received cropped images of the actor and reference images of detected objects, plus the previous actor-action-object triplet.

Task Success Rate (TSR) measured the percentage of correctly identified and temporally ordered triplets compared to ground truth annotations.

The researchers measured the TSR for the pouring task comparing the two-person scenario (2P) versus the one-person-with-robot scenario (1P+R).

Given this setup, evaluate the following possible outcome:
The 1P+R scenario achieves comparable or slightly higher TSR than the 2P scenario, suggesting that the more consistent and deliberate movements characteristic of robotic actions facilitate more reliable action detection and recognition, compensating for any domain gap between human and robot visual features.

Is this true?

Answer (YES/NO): NO